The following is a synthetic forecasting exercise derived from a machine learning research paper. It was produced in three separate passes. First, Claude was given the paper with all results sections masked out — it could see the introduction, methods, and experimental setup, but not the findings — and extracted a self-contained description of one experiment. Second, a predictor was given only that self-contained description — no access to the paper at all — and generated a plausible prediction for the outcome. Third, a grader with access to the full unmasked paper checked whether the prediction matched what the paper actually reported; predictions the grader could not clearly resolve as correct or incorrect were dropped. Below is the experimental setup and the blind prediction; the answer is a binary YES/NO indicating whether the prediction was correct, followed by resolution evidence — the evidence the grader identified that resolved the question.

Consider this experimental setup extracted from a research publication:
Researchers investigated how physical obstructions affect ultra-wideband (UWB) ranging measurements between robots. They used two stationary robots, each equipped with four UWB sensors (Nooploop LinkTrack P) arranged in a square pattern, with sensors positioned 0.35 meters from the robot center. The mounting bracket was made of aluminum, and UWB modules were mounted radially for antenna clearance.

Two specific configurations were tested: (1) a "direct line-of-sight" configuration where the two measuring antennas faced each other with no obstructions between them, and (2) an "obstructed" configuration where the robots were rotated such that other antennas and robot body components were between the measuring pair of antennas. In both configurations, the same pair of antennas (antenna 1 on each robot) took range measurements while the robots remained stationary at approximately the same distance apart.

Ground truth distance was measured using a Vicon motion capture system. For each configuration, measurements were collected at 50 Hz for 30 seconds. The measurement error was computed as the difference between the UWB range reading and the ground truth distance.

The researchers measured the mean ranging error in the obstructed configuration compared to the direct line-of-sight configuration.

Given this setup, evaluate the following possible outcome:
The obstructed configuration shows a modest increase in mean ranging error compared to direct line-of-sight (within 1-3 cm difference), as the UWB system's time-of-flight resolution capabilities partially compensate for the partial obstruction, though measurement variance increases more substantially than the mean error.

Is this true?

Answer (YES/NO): NO